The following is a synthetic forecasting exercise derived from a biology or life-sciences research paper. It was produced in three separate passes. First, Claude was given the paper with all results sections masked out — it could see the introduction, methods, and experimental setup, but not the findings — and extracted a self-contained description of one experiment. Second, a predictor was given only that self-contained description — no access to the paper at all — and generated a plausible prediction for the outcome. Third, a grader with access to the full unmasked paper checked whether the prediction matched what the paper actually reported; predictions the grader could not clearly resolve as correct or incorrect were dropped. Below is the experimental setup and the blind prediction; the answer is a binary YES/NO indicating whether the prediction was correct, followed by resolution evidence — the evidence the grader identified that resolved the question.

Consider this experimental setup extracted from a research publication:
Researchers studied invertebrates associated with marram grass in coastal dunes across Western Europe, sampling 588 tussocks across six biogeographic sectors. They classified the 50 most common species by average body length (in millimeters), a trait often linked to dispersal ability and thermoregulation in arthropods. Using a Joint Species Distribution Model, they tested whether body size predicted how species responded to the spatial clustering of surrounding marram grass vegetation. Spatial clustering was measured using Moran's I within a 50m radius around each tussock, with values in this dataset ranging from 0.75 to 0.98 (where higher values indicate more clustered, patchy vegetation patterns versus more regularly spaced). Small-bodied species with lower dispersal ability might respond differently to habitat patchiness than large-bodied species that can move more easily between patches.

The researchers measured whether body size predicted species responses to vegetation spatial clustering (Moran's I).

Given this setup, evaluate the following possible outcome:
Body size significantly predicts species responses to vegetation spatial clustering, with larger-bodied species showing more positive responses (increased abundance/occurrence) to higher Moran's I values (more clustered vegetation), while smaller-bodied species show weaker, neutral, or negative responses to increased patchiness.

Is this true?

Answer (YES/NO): NO